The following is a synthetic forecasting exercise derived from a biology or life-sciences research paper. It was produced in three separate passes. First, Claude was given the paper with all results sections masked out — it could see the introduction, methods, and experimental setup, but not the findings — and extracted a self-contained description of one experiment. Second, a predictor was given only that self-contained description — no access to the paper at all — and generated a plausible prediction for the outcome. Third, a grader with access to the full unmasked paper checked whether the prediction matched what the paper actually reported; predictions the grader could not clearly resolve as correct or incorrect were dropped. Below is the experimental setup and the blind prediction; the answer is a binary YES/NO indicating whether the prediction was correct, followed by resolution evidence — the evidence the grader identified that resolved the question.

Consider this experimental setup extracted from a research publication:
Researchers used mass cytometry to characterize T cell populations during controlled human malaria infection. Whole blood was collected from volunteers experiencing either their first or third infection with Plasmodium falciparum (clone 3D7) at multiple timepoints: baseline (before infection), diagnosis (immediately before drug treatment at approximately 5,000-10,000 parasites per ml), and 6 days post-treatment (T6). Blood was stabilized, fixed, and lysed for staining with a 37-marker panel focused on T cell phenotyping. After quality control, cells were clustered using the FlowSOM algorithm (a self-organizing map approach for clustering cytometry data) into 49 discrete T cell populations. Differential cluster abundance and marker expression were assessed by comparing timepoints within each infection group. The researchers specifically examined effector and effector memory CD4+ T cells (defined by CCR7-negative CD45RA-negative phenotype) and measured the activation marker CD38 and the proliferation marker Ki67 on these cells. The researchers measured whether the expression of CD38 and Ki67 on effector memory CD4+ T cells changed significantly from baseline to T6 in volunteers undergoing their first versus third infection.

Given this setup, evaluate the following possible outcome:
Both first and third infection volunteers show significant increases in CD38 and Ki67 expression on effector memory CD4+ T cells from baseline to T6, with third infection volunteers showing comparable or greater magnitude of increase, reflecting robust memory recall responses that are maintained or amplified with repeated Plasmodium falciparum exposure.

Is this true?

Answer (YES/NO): NO